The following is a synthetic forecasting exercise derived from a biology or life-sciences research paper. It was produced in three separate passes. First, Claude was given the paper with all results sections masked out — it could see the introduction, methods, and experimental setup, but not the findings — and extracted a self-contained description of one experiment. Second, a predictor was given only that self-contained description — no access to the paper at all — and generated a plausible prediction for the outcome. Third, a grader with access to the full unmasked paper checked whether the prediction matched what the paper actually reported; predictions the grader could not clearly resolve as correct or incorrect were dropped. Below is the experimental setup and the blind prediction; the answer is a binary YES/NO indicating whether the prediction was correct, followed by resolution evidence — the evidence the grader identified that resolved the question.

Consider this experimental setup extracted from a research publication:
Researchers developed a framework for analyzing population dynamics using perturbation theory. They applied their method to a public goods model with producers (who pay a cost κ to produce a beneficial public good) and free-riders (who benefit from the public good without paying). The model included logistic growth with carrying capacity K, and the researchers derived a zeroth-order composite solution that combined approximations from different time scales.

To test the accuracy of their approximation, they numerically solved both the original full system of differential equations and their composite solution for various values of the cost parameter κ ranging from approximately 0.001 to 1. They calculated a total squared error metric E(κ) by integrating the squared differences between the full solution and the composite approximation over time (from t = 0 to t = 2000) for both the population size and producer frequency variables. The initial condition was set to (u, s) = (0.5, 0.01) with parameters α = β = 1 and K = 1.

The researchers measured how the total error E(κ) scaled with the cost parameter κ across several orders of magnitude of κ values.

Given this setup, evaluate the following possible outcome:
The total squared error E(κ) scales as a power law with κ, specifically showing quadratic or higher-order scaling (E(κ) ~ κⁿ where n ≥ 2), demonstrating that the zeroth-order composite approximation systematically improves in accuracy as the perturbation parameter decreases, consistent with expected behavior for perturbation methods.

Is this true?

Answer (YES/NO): NO